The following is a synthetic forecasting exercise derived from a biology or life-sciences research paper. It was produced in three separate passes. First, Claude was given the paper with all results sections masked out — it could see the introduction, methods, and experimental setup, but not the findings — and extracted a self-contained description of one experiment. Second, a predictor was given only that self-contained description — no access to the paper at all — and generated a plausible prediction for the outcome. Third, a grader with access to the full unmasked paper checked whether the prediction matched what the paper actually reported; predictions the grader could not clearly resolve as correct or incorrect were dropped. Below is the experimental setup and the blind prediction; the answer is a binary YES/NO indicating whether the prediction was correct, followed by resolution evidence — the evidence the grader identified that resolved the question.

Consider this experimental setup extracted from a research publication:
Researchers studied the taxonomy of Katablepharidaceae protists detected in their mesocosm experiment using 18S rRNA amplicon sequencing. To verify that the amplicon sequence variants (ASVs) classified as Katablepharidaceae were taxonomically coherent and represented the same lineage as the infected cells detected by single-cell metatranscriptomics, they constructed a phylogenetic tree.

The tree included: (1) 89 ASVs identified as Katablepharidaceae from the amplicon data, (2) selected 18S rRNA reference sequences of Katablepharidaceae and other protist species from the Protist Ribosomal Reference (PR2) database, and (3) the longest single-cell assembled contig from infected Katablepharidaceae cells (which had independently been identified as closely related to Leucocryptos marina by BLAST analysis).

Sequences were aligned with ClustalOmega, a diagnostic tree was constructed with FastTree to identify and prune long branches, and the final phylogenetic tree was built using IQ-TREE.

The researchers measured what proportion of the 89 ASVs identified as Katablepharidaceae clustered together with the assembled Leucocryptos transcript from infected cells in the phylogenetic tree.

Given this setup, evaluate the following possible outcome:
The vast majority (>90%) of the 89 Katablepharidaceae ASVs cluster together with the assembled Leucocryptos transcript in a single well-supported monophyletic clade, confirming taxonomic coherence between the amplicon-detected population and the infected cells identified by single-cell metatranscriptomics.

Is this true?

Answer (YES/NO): YES